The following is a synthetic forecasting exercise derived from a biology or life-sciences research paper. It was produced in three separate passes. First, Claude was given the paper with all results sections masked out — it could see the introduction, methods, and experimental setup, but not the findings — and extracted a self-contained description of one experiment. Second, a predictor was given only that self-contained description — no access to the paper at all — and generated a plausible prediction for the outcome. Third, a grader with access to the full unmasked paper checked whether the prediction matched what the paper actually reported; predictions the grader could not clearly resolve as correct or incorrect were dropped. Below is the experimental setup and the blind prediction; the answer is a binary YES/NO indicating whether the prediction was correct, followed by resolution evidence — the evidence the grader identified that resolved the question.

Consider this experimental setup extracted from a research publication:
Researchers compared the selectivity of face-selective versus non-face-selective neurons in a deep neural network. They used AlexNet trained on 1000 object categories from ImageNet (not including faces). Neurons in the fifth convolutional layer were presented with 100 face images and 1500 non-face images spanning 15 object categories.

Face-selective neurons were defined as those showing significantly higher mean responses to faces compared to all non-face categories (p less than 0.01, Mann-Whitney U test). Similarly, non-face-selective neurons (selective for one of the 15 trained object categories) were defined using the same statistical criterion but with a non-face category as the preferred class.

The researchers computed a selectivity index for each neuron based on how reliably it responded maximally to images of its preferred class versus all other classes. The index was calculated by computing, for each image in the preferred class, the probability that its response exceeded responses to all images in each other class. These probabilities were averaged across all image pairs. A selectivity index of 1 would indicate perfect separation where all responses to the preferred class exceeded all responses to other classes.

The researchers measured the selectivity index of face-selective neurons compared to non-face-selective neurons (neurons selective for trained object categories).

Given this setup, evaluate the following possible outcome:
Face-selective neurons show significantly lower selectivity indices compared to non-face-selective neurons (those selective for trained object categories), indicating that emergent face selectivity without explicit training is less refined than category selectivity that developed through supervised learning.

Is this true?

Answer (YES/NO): NO